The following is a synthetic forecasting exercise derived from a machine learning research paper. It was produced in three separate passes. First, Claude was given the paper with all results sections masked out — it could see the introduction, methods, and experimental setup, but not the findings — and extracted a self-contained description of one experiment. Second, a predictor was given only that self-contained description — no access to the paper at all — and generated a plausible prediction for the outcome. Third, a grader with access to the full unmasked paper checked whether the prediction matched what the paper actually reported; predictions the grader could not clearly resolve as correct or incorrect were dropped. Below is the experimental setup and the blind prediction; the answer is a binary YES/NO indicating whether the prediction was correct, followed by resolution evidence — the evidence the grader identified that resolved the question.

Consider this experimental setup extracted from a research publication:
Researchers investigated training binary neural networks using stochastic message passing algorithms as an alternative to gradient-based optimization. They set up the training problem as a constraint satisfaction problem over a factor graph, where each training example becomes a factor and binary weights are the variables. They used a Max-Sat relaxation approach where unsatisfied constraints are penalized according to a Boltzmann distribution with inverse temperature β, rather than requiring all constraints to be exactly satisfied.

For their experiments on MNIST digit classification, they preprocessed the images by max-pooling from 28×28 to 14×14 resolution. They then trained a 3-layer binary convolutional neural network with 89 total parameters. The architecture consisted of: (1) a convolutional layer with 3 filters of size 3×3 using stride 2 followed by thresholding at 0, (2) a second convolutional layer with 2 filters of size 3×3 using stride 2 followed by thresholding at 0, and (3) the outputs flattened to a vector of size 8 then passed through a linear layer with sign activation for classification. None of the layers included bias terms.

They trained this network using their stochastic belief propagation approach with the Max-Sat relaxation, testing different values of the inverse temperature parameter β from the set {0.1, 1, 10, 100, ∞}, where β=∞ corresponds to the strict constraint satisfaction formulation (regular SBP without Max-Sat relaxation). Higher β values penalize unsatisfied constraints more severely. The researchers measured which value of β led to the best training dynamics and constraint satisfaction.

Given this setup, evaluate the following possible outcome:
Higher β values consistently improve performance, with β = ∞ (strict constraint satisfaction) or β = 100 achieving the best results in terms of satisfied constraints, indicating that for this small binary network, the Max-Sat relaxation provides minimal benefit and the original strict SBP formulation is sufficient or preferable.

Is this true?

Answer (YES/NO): NO